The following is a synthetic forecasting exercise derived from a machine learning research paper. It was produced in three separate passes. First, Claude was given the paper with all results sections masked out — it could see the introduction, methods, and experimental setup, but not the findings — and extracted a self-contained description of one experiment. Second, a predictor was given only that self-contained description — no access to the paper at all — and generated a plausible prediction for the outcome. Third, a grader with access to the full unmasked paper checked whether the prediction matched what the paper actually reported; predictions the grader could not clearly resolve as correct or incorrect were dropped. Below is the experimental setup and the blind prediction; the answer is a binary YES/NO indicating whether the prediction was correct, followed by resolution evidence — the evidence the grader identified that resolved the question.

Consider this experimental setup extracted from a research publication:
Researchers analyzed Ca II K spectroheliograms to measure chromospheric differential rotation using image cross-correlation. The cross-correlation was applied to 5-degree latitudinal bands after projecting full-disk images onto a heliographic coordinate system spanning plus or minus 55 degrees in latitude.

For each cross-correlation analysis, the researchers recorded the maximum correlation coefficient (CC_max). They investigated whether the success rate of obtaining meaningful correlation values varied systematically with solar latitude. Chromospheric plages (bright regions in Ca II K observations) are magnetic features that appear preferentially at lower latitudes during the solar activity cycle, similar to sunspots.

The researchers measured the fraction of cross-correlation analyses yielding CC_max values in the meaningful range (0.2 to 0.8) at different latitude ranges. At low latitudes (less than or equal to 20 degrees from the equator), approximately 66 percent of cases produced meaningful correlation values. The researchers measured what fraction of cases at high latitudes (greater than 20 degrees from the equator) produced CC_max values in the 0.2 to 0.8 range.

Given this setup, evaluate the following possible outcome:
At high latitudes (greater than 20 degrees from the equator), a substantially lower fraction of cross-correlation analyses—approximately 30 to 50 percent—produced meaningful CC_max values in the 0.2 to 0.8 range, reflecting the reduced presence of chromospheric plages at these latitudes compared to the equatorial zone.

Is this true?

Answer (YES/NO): YES